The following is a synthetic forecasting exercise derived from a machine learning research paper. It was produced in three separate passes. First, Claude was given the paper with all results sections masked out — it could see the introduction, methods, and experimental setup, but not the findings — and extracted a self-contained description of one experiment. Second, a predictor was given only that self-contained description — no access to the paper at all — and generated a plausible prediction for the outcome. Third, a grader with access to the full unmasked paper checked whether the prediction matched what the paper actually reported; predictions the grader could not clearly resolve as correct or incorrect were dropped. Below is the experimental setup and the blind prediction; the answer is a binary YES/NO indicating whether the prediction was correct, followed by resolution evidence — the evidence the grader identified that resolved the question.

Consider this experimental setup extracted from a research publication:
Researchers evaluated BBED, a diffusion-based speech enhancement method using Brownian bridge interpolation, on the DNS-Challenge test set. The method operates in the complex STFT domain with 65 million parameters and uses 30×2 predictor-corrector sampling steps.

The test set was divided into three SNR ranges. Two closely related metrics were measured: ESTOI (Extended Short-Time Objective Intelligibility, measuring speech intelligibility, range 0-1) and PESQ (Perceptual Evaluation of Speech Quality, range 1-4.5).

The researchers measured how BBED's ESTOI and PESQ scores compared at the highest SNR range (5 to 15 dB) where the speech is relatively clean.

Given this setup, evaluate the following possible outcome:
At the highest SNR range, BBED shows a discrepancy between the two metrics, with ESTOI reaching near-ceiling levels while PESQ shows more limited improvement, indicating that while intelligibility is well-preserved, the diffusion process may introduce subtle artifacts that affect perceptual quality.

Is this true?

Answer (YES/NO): NO